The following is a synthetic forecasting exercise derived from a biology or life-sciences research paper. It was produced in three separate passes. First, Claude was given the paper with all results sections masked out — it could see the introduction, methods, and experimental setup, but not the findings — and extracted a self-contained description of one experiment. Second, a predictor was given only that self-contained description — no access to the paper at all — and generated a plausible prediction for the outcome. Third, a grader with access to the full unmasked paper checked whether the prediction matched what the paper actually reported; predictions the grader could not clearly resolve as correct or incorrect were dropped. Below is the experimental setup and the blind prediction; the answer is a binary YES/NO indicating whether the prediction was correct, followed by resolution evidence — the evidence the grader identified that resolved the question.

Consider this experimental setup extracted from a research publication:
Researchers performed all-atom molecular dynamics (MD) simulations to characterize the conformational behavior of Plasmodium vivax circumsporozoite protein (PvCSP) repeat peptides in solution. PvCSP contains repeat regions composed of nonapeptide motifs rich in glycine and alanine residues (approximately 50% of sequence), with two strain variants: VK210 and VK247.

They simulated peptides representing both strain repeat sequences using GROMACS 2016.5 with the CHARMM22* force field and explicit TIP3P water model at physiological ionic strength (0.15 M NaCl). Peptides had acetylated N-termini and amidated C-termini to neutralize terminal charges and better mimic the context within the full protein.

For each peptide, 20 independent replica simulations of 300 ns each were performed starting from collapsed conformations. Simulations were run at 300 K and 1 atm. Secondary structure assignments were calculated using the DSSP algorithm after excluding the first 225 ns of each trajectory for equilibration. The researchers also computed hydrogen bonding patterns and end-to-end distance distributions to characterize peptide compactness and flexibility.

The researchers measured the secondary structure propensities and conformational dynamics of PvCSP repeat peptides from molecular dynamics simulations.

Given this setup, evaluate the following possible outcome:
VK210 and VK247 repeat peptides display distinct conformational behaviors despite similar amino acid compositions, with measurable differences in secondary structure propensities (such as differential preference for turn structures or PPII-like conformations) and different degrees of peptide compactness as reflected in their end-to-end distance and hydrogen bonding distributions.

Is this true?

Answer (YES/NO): NO